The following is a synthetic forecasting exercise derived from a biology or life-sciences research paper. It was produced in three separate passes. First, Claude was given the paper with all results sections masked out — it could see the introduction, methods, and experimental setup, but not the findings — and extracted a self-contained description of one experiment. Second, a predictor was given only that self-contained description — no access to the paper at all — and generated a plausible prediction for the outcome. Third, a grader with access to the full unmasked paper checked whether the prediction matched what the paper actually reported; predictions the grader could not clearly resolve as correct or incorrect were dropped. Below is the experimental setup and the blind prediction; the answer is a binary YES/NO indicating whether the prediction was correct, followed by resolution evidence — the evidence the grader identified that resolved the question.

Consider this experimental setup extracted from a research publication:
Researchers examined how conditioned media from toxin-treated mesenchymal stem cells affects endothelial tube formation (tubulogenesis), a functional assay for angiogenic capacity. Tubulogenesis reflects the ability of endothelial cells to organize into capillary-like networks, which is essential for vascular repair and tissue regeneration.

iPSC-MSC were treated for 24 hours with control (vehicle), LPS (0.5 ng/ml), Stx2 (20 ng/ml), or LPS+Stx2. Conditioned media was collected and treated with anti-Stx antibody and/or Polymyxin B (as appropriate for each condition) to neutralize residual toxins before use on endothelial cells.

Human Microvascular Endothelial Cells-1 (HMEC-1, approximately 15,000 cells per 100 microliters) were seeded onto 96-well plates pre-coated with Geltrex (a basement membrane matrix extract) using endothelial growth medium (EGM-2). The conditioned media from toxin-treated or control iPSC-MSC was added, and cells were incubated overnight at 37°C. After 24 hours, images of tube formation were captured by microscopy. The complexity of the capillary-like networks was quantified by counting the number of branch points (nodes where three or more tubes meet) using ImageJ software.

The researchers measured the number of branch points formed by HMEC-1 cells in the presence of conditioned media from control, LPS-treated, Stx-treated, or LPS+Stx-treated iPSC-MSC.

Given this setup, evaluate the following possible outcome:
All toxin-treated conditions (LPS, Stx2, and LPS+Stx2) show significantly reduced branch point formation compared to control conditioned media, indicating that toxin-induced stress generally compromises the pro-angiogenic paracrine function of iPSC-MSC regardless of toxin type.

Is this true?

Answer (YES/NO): NO